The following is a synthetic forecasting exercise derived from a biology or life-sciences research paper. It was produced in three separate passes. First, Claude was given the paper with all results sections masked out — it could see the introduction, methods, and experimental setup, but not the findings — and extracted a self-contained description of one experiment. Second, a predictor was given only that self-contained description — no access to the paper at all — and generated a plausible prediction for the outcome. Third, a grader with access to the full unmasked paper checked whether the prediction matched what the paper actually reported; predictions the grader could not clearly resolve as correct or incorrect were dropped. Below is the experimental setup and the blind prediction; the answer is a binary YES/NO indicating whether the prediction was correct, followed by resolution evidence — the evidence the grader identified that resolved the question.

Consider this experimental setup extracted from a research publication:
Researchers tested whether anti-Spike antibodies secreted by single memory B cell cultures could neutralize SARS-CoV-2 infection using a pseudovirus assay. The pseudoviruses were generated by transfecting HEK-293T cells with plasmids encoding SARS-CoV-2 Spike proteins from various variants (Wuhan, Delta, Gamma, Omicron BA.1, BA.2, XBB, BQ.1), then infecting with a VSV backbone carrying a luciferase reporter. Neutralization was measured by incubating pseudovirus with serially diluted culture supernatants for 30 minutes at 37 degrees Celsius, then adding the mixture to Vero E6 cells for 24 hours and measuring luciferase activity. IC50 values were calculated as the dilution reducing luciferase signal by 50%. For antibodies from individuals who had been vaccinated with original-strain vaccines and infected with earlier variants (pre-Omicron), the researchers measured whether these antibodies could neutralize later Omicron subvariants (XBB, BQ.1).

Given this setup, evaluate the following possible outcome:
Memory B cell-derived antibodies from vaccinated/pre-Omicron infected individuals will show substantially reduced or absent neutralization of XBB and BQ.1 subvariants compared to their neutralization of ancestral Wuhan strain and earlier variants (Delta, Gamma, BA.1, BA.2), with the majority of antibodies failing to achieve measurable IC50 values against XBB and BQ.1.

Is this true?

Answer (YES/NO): NO